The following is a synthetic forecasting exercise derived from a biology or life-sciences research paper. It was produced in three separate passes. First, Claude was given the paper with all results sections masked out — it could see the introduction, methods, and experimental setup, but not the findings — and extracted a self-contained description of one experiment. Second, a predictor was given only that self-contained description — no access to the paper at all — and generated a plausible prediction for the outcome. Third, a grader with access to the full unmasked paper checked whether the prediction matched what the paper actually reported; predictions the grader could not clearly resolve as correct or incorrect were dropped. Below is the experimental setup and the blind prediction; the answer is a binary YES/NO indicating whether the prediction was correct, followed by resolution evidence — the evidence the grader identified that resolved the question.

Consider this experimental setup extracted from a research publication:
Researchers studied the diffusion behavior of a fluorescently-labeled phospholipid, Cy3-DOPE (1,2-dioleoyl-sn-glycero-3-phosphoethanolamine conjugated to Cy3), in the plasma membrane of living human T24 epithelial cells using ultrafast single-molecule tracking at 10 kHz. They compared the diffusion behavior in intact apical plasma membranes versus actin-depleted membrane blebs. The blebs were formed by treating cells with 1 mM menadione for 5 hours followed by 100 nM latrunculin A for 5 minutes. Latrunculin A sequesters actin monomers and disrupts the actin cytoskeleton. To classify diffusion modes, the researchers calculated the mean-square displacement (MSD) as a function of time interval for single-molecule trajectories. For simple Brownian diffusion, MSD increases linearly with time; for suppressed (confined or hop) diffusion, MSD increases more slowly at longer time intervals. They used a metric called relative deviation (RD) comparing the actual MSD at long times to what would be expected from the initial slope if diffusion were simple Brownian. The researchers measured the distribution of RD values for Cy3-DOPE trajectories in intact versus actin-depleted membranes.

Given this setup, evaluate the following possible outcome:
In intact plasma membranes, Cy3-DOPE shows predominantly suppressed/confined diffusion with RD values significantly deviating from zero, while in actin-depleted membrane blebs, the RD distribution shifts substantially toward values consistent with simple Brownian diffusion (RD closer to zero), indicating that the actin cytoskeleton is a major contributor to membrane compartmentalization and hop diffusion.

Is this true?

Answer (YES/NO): NO